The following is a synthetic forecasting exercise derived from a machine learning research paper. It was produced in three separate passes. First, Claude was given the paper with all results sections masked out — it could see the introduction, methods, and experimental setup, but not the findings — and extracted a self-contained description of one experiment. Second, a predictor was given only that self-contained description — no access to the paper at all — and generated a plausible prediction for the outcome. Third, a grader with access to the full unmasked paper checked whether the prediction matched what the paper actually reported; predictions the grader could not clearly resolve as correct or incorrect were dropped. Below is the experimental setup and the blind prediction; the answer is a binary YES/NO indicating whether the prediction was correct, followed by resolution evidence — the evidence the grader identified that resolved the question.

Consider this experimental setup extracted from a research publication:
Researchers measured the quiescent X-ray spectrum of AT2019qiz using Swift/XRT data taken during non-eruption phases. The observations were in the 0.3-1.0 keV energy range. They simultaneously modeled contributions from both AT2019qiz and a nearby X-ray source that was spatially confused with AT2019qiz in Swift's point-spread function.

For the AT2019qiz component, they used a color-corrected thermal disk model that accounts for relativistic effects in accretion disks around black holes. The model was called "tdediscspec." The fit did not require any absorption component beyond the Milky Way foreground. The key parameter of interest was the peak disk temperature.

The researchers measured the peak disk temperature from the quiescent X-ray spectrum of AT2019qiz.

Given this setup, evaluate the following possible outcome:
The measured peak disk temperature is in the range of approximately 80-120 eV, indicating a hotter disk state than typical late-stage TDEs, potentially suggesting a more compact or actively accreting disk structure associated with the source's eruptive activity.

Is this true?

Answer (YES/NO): NO